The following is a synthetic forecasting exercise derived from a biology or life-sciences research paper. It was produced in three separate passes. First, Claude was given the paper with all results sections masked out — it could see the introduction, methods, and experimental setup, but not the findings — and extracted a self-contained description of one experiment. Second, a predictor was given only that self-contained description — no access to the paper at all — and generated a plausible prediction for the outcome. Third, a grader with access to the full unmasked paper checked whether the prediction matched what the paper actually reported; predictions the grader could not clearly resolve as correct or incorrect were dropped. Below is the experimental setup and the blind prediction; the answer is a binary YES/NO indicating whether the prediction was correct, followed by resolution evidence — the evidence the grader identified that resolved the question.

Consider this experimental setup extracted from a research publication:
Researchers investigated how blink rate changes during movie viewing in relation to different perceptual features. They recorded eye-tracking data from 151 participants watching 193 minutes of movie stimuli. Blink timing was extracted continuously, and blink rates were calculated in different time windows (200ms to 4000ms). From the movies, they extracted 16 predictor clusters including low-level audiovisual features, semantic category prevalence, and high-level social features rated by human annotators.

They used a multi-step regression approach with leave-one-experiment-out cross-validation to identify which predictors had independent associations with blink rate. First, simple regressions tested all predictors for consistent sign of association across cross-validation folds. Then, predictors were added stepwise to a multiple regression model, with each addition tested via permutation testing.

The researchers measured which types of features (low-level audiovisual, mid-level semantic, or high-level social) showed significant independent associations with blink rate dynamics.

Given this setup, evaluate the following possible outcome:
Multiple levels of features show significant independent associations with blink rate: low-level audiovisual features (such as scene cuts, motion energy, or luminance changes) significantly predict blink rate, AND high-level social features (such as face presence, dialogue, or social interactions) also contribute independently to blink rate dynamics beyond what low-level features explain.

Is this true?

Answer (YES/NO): YES